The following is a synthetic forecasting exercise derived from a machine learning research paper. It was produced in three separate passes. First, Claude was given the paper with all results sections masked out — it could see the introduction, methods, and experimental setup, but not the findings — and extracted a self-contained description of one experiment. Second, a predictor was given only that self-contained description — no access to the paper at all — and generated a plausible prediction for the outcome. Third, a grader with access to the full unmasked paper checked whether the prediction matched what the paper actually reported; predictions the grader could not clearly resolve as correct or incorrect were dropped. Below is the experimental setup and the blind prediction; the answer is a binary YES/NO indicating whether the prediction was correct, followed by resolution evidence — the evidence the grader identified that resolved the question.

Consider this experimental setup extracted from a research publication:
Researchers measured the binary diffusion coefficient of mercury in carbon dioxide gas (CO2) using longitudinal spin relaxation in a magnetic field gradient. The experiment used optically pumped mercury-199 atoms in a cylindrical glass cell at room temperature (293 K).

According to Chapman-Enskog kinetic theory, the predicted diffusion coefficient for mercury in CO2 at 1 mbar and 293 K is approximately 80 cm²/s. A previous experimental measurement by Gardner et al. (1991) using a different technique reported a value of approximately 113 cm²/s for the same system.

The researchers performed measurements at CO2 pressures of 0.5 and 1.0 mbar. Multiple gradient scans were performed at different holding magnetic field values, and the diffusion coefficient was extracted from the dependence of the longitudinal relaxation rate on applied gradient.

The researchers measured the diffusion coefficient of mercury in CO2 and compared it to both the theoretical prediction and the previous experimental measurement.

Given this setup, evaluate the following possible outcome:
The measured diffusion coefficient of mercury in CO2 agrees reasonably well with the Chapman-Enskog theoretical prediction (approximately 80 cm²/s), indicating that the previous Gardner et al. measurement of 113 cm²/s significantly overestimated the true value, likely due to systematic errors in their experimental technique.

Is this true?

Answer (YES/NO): NO